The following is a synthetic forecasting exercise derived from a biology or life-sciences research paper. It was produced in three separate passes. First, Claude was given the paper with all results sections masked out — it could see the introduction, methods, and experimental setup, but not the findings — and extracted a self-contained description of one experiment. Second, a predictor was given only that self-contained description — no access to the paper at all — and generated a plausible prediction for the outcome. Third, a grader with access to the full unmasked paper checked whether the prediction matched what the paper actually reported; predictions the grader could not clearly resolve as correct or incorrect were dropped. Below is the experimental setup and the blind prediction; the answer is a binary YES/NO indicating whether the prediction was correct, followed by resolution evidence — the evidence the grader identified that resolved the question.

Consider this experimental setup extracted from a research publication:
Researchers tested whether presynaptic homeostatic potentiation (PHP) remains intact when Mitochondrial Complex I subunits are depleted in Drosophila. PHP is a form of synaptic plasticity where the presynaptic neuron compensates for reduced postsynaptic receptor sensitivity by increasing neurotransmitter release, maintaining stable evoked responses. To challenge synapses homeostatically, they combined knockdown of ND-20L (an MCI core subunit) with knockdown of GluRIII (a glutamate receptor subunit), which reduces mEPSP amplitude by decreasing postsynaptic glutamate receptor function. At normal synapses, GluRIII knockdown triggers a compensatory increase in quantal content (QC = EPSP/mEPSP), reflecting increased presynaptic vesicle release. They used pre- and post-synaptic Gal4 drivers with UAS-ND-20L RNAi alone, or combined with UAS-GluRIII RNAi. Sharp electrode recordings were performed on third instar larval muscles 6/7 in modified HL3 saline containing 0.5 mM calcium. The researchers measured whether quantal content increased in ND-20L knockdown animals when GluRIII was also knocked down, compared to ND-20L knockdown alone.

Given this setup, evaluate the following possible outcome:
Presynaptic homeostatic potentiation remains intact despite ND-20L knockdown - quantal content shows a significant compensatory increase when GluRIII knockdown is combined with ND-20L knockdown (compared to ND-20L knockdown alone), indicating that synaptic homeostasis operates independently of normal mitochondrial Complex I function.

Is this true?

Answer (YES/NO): NO